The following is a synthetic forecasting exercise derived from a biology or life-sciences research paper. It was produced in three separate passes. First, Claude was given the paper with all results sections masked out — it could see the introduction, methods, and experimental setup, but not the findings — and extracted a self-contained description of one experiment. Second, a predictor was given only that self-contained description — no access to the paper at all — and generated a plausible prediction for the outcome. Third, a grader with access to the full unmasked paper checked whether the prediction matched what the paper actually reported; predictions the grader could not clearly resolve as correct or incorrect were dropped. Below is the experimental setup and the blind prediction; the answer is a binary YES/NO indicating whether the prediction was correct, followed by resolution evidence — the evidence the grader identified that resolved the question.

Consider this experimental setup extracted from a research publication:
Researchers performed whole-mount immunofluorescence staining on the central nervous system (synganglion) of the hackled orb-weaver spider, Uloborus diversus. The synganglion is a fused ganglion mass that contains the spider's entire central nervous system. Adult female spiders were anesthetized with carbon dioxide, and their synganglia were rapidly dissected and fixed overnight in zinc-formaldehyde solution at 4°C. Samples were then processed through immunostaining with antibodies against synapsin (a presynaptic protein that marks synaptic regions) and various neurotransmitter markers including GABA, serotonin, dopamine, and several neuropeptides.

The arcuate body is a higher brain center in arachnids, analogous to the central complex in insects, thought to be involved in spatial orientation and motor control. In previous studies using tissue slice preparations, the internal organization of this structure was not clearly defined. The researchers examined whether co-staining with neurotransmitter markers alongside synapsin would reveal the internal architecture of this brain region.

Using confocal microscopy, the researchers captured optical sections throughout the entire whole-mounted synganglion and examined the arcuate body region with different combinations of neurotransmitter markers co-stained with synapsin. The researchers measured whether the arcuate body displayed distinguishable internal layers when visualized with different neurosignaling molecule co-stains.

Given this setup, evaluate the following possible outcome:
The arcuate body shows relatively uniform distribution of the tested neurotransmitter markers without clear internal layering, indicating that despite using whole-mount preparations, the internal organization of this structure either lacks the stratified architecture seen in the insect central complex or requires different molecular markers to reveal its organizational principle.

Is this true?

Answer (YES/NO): NO